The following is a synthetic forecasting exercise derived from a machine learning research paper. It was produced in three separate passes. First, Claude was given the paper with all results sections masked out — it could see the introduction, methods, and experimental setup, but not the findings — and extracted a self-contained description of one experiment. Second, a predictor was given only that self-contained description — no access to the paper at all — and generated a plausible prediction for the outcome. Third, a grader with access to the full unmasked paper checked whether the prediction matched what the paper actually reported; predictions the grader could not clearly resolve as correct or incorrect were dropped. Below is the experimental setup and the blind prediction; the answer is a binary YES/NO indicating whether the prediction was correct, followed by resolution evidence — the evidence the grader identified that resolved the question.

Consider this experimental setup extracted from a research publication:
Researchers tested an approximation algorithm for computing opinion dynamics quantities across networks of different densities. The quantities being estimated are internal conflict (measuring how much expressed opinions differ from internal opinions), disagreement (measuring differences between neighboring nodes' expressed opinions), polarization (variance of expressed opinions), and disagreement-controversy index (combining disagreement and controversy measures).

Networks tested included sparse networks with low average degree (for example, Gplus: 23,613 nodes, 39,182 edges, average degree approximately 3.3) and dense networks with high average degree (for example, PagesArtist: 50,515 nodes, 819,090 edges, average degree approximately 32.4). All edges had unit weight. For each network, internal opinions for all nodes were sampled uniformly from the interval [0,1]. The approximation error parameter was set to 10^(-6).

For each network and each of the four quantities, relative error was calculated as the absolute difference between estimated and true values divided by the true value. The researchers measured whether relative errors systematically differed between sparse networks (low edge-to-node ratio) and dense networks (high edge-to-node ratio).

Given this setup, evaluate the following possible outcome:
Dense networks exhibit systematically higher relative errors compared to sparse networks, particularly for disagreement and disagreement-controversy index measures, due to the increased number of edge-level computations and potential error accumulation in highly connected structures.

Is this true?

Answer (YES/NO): NO